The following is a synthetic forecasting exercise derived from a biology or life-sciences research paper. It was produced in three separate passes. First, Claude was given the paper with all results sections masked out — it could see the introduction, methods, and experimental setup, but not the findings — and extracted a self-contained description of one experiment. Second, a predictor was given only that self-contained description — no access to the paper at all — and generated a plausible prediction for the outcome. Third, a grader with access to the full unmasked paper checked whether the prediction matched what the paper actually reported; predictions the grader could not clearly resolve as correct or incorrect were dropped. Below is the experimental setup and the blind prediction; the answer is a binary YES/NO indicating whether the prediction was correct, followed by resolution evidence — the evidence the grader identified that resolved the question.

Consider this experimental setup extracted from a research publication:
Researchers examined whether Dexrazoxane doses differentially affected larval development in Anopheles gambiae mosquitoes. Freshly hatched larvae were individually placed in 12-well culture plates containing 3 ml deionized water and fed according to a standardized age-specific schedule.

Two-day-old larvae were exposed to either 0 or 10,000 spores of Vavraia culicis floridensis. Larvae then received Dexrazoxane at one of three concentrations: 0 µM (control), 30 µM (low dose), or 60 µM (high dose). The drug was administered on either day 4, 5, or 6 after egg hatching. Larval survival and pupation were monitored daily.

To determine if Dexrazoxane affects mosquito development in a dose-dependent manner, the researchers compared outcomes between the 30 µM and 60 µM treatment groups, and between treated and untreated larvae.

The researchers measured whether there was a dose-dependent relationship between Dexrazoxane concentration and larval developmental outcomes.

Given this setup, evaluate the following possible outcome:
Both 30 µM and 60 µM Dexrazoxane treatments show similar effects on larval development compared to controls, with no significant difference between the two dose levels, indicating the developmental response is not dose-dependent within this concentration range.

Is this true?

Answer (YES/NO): YES